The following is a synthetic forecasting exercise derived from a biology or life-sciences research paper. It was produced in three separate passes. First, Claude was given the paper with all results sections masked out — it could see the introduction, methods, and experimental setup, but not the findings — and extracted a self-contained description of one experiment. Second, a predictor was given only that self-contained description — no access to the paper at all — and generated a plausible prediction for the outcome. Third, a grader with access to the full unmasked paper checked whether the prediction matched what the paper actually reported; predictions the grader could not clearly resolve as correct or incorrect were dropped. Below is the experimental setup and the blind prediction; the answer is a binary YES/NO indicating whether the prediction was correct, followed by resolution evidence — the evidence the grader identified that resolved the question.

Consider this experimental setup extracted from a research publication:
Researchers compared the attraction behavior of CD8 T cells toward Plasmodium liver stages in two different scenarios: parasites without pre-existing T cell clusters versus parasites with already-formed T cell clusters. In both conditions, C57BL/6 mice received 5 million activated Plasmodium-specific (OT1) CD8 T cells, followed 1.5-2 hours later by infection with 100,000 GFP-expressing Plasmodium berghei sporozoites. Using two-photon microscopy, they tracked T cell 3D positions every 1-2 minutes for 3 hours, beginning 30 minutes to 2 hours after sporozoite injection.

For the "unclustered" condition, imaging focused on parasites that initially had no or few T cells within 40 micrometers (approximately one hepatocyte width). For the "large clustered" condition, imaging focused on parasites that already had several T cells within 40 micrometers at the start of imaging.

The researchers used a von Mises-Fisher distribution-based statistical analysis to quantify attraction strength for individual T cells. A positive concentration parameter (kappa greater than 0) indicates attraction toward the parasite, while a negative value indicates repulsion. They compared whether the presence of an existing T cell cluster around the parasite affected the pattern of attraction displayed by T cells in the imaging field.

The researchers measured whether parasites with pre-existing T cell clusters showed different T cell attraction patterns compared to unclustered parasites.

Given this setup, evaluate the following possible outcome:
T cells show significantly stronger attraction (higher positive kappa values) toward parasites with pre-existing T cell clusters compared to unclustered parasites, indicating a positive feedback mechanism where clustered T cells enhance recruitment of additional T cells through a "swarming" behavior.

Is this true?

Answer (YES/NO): YES